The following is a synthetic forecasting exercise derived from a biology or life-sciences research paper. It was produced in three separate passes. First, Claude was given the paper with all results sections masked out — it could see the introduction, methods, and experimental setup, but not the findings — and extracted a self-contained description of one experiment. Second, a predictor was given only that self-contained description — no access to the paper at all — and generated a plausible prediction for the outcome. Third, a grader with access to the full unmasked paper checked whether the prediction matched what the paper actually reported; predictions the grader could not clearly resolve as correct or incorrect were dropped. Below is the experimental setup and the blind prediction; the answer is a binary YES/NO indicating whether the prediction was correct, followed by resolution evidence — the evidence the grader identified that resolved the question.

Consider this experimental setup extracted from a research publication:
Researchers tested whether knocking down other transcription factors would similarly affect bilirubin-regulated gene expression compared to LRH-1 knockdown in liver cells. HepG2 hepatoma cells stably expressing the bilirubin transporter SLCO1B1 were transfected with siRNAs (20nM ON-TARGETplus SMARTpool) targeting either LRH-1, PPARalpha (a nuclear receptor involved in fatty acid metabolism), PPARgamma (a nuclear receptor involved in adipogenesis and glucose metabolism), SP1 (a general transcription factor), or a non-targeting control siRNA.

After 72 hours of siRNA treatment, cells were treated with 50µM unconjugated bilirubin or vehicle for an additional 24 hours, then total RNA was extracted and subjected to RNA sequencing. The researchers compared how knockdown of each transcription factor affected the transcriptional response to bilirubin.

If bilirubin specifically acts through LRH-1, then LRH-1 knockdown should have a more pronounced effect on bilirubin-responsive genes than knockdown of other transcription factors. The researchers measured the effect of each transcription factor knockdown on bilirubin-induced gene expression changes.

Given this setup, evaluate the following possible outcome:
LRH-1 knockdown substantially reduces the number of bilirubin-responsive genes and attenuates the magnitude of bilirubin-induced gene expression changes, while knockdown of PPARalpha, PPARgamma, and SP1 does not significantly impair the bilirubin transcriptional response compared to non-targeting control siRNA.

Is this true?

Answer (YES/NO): NO